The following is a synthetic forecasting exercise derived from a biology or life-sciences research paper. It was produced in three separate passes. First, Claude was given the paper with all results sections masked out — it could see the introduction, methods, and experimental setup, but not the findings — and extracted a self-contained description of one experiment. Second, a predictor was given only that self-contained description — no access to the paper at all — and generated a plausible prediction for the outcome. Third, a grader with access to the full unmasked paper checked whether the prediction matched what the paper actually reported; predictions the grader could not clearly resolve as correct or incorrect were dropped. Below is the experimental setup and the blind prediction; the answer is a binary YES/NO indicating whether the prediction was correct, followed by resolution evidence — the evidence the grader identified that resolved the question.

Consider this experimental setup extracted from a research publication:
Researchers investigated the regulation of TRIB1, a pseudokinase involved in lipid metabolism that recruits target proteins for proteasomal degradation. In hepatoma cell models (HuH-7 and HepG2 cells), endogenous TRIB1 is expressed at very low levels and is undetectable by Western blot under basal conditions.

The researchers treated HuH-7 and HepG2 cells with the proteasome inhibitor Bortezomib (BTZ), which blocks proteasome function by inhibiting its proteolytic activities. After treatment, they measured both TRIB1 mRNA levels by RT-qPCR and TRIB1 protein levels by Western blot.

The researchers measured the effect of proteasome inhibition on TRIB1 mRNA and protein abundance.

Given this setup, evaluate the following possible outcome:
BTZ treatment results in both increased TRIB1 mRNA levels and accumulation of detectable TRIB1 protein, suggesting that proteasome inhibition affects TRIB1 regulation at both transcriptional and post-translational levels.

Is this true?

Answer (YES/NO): NO